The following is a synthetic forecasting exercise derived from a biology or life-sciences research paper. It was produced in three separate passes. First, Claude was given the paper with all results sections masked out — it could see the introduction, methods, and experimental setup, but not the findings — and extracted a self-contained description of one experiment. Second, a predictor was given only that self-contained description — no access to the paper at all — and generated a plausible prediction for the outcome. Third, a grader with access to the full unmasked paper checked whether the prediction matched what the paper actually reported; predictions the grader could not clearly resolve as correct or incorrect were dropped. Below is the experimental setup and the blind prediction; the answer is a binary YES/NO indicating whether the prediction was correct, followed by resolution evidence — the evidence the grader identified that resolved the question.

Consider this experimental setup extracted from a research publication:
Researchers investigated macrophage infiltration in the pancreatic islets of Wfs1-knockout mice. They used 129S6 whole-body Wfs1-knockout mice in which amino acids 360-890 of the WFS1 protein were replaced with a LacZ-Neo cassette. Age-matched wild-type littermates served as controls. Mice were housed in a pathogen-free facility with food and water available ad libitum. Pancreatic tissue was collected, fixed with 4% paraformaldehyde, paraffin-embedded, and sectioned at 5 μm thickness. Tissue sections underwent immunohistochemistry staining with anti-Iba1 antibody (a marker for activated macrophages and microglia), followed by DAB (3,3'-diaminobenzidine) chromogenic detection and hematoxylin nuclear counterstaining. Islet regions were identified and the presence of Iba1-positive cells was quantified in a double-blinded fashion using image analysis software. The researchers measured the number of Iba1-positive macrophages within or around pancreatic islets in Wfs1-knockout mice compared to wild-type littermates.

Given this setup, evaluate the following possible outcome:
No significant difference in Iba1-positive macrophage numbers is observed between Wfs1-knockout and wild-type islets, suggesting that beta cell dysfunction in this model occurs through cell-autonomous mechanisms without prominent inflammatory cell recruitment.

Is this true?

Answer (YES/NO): NO